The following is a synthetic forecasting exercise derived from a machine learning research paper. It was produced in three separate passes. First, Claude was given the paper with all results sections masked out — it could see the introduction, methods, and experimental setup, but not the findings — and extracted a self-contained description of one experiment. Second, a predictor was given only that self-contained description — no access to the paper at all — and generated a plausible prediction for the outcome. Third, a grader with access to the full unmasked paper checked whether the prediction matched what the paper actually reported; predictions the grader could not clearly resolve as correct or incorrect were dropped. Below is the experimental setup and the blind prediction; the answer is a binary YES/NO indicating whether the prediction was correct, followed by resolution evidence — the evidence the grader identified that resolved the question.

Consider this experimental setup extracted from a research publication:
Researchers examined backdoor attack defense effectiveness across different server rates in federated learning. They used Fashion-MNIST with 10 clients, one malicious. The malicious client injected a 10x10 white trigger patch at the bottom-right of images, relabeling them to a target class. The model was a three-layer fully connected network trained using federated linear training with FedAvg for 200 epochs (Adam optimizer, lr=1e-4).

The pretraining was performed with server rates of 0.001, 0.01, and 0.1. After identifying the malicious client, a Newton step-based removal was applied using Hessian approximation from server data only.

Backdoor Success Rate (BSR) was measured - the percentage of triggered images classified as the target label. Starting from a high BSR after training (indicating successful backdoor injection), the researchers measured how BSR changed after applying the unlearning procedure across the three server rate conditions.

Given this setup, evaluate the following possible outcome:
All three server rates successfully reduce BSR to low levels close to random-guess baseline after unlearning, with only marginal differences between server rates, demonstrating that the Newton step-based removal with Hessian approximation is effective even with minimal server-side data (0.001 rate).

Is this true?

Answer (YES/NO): YES